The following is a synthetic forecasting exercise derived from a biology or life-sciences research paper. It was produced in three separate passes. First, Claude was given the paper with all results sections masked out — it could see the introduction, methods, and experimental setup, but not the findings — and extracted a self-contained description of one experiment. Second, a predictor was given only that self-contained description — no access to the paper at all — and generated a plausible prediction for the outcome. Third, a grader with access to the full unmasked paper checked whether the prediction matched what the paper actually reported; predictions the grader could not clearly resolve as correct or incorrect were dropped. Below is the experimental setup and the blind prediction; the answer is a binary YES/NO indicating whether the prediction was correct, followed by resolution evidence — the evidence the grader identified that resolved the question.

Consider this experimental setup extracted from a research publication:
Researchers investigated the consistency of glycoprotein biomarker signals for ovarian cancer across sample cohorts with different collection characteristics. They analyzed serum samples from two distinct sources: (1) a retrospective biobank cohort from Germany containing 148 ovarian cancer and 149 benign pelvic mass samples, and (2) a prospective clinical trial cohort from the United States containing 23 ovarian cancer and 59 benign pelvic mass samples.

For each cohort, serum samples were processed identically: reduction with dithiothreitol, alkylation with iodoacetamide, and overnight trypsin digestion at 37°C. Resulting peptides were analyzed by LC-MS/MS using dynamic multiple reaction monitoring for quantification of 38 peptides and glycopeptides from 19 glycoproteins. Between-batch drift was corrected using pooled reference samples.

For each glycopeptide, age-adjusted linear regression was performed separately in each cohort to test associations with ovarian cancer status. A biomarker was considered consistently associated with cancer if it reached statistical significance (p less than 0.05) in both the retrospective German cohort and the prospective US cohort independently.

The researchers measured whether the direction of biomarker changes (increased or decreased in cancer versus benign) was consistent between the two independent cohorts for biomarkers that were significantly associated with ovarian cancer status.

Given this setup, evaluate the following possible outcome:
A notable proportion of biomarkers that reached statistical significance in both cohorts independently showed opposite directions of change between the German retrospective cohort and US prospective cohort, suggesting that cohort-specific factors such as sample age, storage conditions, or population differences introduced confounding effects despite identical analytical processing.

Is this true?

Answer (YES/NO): NO